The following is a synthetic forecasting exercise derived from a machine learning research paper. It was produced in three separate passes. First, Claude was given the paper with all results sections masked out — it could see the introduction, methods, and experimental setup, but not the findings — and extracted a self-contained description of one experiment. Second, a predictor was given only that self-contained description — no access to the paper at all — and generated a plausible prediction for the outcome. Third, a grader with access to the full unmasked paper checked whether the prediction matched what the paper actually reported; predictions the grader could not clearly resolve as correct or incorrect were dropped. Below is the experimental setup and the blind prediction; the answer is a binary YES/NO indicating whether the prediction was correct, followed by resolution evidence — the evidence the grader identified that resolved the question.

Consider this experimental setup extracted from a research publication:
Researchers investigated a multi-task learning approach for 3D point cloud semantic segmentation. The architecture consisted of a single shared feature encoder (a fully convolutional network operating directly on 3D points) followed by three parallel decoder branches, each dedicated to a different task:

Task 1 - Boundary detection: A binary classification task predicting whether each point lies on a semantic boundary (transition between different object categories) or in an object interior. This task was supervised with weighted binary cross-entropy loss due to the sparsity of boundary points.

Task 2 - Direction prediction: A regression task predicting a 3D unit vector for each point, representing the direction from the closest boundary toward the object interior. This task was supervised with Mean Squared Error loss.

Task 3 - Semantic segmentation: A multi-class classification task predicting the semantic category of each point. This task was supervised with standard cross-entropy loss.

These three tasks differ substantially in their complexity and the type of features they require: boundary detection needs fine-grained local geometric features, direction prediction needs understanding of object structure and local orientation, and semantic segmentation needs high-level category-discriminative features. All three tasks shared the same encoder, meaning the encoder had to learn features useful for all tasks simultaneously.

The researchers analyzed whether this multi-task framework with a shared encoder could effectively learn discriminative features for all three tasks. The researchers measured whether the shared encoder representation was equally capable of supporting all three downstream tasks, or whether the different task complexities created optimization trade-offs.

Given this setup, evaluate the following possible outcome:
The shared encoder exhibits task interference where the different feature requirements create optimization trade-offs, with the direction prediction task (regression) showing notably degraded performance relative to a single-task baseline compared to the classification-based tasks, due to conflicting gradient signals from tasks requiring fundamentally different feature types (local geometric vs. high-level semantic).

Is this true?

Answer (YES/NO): NO